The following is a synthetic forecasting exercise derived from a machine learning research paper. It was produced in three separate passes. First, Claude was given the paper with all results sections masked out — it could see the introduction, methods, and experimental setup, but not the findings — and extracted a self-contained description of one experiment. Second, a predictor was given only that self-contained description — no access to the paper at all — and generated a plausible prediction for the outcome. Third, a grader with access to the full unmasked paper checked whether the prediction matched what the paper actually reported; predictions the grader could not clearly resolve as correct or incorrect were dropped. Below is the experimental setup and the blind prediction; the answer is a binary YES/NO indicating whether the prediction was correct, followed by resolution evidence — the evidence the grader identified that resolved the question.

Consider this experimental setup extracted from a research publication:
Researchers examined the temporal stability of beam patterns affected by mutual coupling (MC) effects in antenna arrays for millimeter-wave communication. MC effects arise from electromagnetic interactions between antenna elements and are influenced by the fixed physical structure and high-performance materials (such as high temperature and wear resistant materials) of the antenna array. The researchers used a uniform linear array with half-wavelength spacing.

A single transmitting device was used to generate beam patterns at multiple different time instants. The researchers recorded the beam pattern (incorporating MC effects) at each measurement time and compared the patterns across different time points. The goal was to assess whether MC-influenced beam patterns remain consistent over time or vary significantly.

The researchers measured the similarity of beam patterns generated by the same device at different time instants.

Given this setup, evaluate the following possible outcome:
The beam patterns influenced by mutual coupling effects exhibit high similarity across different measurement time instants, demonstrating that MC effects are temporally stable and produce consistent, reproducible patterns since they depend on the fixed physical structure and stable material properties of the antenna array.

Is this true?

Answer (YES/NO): YES